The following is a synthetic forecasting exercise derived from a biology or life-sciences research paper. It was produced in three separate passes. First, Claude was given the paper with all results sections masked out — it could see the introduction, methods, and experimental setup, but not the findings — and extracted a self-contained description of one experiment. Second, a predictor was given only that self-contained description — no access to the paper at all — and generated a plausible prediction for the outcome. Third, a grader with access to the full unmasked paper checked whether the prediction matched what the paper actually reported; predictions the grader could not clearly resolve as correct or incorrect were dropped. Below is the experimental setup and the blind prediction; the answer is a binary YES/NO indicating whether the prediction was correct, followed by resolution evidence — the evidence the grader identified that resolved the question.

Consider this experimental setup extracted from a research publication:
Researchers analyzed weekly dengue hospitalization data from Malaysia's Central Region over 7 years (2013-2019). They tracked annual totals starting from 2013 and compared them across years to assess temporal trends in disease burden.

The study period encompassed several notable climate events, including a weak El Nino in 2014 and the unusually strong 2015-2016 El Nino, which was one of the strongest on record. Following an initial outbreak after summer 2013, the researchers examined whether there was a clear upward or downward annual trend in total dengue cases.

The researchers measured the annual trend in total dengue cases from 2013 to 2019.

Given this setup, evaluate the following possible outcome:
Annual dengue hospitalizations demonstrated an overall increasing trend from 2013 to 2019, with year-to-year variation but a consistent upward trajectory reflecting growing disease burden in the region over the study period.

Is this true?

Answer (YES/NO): NO